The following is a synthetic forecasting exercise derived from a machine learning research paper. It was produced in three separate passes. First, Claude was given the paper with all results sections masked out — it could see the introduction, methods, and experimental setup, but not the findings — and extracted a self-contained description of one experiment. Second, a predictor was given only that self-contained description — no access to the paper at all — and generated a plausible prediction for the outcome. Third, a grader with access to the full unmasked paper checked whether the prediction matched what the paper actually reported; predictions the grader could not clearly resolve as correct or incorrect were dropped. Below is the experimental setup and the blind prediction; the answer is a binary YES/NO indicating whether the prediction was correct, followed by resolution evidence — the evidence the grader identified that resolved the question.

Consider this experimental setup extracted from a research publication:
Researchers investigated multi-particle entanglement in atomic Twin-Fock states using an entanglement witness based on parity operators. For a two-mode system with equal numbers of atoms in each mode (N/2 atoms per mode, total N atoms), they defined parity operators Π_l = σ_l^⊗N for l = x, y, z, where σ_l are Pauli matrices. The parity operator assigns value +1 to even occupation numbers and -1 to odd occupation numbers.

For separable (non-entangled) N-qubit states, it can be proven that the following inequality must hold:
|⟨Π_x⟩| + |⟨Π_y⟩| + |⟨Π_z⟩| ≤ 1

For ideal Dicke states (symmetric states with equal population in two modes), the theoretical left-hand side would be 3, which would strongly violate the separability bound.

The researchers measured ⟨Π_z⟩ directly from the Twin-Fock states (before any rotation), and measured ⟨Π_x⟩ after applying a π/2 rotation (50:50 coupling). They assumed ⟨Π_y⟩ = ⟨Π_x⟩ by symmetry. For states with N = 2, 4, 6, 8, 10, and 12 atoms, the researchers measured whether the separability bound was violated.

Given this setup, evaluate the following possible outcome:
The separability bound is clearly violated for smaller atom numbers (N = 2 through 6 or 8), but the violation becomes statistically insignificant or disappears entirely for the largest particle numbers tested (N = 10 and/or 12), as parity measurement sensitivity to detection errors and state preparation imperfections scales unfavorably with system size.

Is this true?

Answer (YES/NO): NO